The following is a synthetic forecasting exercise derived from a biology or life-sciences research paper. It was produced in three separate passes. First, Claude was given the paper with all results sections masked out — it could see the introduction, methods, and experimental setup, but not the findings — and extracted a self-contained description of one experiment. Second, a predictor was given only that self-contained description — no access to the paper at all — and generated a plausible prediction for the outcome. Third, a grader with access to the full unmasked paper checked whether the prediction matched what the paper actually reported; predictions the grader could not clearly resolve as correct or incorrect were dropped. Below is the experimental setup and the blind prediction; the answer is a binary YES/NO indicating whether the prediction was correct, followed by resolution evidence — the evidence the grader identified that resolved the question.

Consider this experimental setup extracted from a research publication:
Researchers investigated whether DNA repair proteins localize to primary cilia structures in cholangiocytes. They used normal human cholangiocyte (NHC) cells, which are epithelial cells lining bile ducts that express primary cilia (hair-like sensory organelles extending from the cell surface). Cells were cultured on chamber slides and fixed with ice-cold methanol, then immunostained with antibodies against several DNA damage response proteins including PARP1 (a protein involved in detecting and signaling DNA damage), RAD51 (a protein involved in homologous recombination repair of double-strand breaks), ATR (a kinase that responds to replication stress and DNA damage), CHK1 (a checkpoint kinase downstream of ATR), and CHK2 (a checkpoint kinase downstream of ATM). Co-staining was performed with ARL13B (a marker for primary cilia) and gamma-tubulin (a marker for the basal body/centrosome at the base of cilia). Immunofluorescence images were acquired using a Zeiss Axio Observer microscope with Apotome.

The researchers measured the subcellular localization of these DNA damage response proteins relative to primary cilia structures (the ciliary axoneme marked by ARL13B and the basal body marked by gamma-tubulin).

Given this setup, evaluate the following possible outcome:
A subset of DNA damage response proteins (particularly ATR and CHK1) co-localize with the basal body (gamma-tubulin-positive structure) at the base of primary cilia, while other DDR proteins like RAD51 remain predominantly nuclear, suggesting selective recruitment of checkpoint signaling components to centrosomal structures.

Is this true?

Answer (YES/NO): NO